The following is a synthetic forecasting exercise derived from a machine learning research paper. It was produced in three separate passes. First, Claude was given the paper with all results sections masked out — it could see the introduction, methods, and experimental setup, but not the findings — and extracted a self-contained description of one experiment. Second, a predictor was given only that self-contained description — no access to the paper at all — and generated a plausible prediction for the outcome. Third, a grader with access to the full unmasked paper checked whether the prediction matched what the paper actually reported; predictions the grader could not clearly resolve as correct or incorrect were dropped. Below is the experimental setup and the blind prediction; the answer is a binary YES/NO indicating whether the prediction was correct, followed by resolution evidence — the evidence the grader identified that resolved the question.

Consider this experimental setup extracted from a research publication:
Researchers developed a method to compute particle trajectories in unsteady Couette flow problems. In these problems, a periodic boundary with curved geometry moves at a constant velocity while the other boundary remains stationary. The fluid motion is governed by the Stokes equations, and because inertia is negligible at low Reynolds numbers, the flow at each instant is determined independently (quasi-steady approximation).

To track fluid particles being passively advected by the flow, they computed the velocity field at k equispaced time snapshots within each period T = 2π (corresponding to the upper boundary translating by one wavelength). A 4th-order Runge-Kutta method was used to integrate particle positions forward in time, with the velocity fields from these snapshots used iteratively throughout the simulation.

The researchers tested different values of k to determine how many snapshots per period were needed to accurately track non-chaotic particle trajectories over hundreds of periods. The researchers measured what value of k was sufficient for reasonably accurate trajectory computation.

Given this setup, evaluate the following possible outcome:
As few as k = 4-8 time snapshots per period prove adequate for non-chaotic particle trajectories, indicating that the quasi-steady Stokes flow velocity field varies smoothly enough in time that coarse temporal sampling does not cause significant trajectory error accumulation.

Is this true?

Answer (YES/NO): NO